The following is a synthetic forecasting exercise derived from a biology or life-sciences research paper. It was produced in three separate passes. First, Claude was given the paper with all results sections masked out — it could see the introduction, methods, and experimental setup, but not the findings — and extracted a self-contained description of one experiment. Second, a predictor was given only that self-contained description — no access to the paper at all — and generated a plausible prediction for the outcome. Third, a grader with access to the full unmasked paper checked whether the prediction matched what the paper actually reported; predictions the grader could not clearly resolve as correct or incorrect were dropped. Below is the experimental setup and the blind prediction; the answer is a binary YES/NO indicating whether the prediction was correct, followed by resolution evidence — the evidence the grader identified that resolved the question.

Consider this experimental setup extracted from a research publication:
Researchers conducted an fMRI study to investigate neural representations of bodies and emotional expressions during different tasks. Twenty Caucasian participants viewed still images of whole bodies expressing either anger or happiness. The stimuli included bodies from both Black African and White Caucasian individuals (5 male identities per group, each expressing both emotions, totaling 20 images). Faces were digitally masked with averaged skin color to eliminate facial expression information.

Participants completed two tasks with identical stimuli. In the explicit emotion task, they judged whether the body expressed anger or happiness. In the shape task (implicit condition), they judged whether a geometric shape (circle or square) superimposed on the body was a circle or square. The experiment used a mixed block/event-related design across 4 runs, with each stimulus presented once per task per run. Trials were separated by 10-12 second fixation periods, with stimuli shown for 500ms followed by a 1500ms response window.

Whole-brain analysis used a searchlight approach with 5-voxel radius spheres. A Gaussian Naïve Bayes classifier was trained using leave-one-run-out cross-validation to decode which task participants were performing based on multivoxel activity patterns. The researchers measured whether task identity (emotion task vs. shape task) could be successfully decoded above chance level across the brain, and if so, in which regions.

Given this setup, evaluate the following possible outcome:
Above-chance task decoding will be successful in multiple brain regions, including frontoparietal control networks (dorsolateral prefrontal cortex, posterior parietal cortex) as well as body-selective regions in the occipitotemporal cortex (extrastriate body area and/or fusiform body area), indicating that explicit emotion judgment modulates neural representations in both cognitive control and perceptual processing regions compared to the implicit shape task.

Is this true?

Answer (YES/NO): NO